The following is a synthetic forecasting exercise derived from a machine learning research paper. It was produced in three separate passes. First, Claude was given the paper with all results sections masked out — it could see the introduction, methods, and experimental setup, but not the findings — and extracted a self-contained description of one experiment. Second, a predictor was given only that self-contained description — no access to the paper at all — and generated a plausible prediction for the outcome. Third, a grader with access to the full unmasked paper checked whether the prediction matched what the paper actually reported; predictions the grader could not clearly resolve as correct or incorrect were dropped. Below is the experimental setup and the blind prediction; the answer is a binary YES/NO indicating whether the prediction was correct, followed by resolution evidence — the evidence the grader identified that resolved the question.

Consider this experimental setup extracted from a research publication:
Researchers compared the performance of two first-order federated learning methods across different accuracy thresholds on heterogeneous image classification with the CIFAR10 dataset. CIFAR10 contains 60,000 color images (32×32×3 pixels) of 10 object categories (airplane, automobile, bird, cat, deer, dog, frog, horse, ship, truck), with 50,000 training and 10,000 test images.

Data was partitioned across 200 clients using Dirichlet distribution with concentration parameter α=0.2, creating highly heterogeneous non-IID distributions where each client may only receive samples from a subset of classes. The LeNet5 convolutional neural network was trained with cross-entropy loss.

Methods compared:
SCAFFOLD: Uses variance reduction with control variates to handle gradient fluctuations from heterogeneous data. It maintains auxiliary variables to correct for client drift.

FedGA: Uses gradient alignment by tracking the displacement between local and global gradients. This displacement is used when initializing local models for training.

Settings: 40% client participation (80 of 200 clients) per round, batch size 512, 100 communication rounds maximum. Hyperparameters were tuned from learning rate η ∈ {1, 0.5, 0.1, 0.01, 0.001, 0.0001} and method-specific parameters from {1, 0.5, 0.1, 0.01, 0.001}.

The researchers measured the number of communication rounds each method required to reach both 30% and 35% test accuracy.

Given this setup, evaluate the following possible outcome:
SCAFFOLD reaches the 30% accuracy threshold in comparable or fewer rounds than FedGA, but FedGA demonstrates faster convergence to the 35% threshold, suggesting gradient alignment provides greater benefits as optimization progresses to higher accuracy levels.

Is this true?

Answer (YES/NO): NO